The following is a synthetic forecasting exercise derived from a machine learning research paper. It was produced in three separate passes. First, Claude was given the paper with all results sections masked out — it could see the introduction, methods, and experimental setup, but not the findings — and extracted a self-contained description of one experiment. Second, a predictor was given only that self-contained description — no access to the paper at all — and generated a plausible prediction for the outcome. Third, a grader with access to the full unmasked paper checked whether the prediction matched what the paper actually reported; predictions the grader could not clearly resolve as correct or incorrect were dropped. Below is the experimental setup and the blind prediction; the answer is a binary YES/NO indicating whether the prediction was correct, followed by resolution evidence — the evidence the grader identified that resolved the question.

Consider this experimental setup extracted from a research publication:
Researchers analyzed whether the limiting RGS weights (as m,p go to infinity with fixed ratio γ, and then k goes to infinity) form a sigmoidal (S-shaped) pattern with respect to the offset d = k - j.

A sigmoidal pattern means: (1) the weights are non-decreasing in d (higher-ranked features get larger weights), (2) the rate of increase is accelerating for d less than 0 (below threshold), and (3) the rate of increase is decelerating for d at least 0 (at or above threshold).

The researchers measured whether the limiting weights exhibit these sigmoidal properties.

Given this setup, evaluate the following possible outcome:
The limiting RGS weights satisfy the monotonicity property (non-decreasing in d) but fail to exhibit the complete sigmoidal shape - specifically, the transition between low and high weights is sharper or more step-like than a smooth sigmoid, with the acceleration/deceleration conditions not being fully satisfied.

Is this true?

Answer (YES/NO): NO